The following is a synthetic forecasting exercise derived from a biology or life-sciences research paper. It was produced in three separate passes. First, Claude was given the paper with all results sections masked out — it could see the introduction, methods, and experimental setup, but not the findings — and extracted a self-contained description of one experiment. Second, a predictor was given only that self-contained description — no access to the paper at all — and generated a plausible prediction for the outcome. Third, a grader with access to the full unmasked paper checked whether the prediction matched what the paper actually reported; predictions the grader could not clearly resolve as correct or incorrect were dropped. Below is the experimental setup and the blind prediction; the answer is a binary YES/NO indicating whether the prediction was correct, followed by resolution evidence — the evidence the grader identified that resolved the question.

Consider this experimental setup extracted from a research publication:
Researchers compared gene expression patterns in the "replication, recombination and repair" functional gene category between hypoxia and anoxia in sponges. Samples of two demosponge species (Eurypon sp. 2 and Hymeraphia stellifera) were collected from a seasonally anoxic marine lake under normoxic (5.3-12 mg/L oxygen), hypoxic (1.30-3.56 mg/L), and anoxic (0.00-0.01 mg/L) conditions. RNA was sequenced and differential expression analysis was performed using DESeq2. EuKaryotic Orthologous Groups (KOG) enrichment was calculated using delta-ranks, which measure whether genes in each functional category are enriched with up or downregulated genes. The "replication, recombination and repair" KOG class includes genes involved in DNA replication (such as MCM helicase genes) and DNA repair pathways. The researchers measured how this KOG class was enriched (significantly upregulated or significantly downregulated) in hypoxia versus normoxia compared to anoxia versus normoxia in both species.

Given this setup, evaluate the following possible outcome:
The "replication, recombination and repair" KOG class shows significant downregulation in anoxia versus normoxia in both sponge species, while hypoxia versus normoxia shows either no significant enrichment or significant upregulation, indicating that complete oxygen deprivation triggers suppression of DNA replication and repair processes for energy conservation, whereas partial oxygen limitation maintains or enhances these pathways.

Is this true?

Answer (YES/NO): NO